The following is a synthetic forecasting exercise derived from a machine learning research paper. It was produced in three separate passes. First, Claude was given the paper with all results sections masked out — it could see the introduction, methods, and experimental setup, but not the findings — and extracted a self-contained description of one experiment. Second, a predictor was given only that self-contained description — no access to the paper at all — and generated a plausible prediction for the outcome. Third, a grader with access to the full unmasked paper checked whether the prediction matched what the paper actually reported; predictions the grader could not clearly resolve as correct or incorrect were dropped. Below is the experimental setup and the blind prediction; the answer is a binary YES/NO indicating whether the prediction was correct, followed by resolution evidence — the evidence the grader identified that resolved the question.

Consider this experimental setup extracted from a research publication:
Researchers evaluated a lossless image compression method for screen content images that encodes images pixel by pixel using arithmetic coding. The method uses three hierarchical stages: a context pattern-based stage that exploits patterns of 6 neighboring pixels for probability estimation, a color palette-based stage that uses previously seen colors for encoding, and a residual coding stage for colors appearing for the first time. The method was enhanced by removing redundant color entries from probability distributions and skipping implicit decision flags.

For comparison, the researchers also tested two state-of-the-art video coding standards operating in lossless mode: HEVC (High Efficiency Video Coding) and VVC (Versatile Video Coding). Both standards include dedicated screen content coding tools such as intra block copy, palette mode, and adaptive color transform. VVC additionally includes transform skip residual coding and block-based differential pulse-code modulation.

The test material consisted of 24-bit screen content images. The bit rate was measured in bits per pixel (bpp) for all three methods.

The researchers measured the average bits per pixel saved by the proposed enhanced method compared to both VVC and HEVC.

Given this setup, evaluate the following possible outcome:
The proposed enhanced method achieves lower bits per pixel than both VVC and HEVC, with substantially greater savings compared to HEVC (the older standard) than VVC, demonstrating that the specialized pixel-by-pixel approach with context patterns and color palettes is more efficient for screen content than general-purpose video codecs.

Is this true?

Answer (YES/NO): NO